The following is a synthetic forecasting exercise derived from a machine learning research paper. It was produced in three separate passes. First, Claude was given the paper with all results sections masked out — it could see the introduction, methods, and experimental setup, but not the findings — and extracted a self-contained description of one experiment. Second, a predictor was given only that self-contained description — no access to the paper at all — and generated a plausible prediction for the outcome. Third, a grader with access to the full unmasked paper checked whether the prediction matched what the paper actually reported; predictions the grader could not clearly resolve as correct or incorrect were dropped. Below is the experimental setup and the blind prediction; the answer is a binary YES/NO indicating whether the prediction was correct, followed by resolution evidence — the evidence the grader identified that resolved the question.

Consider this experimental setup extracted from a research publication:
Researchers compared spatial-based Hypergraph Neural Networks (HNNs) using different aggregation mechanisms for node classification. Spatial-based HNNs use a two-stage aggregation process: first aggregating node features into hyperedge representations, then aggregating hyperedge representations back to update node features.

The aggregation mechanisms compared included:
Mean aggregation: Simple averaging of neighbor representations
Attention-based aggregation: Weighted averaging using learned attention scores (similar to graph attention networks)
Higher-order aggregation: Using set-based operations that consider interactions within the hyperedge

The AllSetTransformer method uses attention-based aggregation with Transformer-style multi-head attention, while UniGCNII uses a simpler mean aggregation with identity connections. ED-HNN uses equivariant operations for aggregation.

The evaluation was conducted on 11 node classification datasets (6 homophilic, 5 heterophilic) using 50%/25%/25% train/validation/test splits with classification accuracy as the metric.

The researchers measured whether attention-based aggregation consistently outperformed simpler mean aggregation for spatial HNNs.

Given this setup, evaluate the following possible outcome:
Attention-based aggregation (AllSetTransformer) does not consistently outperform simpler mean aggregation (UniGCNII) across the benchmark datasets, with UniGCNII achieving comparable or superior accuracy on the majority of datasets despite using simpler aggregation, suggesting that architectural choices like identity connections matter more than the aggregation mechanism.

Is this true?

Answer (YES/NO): YES